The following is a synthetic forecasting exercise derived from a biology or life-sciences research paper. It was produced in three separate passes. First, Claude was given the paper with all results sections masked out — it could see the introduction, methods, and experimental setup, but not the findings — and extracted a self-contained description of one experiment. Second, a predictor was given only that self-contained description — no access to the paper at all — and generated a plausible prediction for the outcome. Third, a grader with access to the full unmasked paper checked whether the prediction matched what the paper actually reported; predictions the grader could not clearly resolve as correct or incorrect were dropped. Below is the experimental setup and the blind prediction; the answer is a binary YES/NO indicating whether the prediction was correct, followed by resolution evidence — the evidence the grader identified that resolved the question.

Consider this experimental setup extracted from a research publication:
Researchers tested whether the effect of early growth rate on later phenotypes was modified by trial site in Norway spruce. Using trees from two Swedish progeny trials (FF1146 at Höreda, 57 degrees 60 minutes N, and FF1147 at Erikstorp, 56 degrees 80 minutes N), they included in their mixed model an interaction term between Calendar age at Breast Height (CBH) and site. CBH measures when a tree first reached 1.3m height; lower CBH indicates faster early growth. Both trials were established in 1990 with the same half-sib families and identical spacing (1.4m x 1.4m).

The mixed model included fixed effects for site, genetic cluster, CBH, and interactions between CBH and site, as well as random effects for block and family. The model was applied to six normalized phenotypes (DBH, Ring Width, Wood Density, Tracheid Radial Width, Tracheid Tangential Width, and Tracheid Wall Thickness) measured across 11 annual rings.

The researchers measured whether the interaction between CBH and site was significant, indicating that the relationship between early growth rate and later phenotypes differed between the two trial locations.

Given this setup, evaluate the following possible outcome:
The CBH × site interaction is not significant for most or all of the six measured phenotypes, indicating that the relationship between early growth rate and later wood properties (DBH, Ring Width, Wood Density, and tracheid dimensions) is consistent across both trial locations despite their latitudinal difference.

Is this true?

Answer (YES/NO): NO